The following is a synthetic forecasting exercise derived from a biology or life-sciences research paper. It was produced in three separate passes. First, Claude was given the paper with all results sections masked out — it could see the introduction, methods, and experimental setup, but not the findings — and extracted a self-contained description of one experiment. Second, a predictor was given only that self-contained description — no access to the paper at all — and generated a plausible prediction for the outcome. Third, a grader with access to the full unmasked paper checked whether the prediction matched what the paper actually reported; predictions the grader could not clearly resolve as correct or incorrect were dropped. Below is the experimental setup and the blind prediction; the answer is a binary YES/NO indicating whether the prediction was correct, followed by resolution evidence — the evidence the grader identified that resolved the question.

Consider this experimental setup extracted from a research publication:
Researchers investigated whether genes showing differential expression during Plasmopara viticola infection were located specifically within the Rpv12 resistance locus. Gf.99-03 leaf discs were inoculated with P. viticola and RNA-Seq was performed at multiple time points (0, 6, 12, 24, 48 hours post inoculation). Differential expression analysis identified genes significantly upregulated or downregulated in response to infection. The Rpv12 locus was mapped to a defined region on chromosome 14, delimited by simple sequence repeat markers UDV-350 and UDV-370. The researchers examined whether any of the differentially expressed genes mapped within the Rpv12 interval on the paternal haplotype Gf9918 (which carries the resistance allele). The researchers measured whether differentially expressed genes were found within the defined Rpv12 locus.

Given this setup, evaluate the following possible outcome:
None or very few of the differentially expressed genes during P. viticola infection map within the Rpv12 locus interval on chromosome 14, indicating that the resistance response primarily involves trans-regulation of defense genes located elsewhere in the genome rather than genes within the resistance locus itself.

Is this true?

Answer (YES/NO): NO